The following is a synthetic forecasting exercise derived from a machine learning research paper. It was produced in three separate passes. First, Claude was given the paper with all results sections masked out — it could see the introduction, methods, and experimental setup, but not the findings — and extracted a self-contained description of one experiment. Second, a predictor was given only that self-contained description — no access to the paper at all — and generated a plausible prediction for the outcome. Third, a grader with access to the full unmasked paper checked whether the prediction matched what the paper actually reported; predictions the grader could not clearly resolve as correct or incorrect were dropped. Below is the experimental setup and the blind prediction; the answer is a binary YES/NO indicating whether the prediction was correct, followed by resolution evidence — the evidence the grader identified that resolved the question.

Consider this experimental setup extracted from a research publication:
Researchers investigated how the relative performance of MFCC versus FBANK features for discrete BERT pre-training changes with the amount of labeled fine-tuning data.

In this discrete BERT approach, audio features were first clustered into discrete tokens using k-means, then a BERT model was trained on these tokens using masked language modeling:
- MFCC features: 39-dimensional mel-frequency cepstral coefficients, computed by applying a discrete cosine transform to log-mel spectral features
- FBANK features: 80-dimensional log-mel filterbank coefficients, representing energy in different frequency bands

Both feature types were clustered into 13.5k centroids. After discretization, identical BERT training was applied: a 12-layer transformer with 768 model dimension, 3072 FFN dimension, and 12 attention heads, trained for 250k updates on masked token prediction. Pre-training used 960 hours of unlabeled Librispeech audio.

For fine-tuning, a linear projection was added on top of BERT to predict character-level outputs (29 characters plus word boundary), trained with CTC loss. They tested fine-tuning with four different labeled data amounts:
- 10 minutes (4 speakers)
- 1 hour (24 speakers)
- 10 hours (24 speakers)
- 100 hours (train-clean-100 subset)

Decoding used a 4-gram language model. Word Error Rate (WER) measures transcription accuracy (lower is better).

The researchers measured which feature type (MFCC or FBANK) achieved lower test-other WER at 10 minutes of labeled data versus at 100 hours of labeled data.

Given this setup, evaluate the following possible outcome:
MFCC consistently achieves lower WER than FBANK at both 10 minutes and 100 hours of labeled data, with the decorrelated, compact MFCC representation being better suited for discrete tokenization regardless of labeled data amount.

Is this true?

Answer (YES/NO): NO